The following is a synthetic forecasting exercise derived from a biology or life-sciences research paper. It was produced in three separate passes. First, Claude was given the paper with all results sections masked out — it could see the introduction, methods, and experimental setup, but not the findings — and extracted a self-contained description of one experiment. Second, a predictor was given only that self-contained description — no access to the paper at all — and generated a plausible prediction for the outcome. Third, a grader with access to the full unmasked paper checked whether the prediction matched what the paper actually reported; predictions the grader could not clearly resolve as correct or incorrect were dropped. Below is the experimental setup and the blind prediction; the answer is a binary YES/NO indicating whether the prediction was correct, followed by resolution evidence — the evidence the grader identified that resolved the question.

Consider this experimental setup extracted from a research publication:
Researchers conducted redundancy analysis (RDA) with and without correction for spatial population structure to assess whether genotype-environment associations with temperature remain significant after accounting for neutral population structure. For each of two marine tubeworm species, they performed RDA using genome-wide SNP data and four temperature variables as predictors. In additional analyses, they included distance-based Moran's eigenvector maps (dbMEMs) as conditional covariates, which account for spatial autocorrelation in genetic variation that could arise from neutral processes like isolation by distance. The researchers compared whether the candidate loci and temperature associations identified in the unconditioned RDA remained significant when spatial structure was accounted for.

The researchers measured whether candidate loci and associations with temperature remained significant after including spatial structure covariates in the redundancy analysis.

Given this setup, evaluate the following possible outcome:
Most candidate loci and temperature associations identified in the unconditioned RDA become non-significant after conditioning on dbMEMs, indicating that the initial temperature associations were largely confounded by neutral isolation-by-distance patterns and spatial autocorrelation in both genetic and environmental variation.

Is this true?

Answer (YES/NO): NO